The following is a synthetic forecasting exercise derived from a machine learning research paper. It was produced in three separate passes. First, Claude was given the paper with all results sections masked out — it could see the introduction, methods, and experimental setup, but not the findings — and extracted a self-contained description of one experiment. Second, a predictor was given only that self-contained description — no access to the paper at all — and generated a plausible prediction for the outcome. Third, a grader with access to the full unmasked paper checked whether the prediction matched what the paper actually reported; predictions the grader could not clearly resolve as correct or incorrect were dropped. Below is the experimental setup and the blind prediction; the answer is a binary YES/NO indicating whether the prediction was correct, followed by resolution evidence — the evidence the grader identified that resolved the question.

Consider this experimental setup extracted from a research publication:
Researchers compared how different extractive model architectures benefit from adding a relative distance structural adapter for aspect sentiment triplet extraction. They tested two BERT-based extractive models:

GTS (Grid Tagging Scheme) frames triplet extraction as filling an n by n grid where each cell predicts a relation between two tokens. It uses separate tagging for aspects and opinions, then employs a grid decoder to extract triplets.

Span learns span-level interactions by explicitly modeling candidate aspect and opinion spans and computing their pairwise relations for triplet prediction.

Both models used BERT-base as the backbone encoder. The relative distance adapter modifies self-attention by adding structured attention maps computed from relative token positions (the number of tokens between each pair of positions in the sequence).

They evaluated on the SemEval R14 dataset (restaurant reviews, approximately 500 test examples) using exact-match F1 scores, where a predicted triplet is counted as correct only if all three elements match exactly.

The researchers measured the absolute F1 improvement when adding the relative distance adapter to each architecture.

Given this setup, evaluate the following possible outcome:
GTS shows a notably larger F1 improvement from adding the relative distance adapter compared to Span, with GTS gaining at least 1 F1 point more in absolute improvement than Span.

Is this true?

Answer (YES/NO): NO